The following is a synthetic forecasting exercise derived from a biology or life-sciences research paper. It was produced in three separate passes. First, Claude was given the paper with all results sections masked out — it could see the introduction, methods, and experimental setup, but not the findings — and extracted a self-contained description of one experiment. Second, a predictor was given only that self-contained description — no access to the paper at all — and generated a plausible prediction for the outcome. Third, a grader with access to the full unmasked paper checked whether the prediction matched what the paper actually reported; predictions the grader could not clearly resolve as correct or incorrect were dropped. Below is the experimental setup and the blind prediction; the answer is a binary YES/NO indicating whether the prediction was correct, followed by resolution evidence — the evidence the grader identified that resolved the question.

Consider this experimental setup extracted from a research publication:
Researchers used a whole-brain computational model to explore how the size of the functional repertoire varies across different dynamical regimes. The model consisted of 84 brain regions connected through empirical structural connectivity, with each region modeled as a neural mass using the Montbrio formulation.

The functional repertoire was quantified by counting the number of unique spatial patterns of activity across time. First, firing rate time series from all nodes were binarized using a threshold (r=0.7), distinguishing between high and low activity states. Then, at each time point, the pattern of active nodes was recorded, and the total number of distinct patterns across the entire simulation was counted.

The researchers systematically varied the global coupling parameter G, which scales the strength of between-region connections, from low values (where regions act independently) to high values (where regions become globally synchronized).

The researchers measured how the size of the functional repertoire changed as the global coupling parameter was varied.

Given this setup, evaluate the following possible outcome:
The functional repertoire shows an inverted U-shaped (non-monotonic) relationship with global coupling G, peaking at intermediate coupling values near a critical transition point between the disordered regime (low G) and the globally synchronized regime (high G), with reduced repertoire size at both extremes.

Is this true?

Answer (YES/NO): NO